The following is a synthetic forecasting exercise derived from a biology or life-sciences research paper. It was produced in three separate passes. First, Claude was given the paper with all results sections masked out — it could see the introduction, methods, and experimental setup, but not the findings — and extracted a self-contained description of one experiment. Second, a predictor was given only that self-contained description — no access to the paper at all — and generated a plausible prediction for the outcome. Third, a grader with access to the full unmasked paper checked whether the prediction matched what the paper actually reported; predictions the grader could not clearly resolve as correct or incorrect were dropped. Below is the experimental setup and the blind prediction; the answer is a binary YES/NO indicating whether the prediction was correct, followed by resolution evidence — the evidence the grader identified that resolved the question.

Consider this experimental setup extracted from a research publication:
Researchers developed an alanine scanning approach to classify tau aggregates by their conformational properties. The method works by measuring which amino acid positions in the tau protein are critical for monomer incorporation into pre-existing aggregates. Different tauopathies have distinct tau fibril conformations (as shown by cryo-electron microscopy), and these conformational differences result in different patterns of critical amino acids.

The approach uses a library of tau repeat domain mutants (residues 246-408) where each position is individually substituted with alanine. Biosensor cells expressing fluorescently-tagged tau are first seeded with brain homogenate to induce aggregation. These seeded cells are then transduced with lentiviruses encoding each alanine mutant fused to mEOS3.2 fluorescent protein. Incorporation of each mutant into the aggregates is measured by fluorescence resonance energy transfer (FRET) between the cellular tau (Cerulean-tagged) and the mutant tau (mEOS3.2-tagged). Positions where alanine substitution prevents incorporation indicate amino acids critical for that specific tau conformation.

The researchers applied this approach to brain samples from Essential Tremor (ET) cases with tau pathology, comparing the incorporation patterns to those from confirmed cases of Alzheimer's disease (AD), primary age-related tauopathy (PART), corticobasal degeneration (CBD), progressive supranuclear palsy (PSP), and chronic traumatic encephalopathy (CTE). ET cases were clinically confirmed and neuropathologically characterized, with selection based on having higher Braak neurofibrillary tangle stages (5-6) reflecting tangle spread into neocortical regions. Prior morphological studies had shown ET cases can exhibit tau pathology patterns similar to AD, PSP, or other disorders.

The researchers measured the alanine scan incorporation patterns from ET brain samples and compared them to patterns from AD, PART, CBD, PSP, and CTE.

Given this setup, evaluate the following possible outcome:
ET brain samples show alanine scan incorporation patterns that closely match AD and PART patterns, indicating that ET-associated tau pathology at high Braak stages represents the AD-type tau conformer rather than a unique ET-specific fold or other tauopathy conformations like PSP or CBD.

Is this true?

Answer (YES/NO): YES